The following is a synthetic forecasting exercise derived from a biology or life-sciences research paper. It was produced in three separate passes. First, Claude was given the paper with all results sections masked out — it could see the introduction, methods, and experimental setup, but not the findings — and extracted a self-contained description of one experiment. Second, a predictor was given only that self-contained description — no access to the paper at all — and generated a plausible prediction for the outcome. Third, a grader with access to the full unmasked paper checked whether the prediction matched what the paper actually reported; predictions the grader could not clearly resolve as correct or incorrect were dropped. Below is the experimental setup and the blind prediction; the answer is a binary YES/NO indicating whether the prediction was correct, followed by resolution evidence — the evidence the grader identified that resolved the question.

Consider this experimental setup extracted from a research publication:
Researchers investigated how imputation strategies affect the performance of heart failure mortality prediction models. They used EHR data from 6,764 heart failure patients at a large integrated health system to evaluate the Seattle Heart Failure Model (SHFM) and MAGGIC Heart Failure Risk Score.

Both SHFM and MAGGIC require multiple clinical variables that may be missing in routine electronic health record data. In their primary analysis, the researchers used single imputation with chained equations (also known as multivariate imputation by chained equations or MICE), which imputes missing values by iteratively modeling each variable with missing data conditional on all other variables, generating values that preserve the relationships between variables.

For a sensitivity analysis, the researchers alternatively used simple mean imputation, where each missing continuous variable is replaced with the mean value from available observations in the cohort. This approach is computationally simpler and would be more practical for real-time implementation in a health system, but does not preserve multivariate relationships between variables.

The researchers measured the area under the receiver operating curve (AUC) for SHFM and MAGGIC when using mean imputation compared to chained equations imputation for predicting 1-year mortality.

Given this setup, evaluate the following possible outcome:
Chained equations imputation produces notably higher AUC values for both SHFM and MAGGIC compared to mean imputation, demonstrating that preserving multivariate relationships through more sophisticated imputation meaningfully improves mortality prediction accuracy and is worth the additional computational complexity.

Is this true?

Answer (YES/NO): NO